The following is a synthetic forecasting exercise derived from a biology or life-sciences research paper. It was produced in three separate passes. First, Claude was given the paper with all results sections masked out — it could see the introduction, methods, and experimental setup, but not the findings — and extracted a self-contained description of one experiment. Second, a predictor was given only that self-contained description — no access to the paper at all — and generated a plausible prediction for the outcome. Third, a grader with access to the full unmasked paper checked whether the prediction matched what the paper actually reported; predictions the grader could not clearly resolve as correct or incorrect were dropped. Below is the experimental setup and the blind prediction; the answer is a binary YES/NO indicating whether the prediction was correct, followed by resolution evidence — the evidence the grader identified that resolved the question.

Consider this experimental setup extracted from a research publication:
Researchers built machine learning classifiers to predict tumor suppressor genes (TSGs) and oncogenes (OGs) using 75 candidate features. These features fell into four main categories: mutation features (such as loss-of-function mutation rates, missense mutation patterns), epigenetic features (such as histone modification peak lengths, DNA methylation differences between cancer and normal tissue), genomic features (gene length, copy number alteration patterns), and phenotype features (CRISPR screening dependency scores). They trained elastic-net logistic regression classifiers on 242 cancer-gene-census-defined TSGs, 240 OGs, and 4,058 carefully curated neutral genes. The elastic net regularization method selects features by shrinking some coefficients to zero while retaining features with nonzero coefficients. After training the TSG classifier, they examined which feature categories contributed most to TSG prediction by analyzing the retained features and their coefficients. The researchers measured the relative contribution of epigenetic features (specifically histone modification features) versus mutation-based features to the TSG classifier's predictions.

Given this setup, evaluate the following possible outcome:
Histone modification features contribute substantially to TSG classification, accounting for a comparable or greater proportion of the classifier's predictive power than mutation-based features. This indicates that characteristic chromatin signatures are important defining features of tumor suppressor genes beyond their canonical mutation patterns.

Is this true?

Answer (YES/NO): YES